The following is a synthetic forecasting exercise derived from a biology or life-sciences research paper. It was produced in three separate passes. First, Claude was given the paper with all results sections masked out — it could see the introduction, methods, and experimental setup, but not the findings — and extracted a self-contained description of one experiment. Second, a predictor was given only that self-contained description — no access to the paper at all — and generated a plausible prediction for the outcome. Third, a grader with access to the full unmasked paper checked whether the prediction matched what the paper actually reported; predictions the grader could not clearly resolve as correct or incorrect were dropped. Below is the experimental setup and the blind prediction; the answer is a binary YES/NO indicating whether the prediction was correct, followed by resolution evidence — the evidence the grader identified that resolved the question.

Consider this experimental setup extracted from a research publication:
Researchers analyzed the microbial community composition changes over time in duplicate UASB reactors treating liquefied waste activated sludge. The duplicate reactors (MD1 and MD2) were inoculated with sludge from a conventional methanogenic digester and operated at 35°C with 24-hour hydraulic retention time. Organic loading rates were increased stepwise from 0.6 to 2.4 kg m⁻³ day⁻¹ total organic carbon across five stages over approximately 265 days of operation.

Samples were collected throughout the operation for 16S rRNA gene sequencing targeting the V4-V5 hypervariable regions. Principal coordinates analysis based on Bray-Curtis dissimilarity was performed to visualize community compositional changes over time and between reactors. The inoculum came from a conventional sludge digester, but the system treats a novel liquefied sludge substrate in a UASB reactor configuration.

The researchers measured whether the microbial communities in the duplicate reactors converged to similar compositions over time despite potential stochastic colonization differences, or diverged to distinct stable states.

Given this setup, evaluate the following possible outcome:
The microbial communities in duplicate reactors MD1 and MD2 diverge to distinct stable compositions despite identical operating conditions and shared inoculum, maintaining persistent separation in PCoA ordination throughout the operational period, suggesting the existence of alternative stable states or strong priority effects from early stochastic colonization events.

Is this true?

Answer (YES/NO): NO